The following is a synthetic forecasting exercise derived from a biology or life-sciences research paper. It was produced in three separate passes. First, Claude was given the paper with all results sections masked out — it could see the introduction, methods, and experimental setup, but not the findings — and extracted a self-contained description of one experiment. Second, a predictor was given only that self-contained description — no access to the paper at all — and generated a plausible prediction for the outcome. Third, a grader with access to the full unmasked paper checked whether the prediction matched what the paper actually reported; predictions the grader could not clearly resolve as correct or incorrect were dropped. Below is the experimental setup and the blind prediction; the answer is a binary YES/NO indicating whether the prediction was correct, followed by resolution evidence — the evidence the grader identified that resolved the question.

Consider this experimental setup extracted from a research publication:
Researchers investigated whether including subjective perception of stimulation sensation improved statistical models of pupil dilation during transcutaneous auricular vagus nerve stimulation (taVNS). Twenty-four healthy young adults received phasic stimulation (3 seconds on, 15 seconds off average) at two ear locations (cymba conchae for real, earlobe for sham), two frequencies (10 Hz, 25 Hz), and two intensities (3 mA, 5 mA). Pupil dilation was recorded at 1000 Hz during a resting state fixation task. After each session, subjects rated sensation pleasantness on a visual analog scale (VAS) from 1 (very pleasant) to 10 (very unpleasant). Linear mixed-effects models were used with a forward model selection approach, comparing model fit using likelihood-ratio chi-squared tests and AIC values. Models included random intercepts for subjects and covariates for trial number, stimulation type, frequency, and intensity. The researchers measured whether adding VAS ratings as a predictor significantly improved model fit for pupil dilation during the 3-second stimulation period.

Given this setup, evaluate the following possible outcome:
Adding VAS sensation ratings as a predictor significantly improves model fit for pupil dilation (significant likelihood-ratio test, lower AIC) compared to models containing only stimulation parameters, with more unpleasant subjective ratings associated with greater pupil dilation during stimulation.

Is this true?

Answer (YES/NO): NO